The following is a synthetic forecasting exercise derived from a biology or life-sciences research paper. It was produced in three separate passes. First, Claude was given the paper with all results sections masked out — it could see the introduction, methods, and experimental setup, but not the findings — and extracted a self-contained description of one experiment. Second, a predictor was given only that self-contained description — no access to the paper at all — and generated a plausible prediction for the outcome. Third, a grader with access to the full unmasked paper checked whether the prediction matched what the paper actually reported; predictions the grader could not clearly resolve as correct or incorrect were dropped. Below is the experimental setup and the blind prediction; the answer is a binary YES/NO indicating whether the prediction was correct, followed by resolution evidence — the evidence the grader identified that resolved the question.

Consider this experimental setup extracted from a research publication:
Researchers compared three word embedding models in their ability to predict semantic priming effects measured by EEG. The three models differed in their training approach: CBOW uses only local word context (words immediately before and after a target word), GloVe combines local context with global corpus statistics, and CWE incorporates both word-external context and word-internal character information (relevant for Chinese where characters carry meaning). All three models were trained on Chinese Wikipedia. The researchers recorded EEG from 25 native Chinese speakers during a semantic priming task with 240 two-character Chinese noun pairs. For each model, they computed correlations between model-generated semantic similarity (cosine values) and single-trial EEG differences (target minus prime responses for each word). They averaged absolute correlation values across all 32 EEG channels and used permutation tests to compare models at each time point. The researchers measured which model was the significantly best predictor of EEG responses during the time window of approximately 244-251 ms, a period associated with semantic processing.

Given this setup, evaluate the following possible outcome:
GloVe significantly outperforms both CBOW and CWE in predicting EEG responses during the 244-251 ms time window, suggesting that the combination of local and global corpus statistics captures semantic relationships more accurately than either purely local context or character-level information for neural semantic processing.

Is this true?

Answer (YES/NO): YES